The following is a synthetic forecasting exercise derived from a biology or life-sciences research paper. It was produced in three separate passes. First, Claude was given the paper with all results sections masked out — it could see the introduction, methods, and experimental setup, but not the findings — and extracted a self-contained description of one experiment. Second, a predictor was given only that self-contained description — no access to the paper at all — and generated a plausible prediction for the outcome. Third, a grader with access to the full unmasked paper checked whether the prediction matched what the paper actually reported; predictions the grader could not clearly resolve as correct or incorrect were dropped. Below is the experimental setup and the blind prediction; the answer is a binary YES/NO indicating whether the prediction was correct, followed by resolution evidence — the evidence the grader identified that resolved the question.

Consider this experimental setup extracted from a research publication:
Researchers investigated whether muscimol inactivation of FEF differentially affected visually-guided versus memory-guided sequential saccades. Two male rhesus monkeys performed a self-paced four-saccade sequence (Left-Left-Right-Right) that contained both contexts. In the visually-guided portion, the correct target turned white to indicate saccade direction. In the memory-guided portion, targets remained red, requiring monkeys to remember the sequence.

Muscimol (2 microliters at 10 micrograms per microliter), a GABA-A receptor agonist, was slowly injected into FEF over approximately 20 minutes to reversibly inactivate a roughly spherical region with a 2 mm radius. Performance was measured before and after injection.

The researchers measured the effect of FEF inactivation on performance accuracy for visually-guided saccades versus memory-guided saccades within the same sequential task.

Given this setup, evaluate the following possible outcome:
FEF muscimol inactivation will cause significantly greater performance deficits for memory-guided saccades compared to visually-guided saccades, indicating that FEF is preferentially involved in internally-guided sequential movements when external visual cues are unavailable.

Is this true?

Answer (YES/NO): YES